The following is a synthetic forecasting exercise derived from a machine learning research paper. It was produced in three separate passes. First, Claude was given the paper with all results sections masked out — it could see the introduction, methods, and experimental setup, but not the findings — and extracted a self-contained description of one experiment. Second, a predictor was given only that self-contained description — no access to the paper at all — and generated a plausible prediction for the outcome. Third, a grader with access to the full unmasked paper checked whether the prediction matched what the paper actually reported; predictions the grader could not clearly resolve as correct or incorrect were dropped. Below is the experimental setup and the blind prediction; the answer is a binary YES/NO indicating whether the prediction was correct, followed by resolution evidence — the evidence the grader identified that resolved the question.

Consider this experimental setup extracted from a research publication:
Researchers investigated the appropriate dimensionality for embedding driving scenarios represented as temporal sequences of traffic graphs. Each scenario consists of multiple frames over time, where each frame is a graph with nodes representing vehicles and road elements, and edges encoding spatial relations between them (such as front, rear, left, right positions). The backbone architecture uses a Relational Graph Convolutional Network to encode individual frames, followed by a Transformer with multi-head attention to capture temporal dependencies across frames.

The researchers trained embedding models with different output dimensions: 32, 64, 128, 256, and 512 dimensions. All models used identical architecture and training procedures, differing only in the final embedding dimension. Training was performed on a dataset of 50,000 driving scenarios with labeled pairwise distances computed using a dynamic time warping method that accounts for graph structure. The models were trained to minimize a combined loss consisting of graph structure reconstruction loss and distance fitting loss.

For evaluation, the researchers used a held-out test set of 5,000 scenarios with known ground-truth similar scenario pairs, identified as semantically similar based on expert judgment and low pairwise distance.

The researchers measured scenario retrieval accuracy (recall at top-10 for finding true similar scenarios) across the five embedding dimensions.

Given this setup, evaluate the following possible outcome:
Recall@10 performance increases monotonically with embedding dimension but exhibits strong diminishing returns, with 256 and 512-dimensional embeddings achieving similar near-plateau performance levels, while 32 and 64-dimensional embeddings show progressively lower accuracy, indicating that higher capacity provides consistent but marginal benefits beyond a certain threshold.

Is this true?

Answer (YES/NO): NO